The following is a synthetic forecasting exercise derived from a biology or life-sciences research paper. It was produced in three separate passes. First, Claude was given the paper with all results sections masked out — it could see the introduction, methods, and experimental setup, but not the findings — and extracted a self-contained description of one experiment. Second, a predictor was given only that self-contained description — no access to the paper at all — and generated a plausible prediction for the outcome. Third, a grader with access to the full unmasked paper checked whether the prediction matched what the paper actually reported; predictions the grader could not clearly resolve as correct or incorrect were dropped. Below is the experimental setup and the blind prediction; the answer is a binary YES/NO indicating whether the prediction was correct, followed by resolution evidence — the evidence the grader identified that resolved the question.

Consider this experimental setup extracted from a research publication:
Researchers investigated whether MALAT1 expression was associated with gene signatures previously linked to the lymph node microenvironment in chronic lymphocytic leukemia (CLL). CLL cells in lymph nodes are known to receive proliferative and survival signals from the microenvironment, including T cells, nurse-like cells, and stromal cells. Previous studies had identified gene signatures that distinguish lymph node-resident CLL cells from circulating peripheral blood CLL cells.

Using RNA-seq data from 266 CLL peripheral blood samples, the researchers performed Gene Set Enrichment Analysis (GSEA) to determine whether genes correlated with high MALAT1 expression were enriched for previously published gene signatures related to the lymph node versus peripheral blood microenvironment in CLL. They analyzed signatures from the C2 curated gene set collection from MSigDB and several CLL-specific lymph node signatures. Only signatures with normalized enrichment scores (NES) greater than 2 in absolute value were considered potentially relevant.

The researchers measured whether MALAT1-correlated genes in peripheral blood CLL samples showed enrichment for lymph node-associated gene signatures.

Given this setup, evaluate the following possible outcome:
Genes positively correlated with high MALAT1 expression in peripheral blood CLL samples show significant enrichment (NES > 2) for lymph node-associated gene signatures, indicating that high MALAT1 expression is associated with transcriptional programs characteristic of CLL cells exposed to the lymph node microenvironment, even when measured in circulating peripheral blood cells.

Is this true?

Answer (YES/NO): YES